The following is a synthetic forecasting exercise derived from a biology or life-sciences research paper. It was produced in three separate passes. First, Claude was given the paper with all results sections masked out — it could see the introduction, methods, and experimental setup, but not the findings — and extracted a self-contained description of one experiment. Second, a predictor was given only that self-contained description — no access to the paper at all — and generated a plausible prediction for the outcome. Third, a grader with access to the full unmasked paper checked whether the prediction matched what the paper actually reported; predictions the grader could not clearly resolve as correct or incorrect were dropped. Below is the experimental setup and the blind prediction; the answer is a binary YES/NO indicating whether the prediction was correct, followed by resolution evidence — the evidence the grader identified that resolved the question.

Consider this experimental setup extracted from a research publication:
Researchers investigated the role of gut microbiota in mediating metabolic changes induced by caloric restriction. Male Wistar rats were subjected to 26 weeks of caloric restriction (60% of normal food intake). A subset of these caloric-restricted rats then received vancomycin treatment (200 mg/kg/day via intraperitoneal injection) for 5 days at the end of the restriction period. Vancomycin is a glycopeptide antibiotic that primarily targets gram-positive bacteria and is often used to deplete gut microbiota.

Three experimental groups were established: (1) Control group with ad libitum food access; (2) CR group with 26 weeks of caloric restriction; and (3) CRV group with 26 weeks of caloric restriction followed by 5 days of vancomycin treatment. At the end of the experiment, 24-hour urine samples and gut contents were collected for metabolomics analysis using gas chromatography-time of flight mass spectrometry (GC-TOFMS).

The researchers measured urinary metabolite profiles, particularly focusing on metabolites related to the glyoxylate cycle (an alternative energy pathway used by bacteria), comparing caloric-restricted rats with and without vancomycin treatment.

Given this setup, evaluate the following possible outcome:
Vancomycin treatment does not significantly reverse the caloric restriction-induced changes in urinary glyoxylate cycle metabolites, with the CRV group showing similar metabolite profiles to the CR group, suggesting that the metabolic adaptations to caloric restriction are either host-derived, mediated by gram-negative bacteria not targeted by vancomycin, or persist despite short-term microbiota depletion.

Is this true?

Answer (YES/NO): NO